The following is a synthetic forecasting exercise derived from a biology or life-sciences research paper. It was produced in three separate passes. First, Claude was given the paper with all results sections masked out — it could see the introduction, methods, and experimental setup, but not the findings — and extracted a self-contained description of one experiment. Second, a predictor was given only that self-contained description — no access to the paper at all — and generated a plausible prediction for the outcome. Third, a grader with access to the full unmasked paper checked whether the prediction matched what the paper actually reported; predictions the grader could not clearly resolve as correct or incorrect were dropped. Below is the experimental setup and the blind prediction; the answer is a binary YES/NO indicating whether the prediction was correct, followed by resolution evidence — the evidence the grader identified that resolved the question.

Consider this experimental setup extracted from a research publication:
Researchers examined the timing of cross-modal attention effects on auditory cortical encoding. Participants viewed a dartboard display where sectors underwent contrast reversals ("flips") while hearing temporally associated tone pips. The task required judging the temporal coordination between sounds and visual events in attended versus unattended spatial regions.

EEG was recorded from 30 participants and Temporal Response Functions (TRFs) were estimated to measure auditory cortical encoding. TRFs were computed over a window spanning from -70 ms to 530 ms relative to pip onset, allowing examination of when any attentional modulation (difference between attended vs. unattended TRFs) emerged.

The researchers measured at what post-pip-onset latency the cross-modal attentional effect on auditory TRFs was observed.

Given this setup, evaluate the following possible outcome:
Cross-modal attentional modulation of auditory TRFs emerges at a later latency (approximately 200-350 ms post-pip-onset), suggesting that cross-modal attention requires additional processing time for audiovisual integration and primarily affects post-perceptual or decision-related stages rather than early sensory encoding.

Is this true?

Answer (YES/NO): YES